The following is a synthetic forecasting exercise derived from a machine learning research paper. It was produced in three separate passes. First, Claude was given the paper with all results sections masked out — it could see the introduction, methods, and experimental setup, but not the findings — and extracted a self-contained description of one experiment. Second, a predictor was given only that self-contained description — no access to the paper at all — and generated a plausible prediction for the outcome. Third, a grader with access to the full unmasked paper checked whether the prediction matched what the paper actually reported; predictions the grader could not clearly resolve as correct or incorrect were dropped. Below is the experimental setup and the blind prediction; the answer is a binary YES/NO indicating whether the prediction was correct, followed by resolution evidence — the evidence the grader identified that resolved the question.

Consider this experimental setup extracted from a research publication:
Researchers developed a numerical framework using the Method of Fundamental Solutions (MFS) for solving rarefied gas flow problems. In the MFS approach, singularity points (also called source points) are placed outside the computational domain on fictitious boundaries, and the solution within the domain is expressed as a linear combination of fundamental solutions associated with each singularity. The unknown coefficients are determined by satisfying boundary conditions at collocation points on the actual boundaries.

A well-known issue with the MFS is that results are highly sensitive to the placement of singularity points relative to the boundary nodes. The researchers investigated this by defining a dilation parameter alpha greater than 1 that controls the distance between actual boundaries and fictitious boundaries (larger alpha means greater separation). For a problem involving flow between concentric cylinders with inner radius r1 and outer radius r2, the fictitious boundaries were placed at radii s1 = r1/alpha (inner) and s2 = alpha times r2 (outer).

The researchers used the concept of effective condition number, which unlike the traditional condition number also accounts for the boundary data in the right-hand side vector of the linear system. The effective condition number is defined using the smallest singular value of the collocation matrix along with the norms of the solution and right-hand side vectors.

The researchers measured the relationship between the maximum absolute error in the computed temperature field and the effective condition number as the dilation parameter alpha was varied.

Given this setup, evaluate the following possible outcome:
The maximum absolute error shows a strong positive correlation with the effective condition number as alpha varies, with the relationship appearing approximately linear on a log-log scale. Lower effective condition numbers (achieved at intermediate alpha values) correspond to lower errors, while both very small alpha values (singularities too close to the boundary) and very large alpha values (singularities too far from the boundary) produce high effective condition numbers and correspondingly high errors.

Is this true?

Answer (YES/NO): NO